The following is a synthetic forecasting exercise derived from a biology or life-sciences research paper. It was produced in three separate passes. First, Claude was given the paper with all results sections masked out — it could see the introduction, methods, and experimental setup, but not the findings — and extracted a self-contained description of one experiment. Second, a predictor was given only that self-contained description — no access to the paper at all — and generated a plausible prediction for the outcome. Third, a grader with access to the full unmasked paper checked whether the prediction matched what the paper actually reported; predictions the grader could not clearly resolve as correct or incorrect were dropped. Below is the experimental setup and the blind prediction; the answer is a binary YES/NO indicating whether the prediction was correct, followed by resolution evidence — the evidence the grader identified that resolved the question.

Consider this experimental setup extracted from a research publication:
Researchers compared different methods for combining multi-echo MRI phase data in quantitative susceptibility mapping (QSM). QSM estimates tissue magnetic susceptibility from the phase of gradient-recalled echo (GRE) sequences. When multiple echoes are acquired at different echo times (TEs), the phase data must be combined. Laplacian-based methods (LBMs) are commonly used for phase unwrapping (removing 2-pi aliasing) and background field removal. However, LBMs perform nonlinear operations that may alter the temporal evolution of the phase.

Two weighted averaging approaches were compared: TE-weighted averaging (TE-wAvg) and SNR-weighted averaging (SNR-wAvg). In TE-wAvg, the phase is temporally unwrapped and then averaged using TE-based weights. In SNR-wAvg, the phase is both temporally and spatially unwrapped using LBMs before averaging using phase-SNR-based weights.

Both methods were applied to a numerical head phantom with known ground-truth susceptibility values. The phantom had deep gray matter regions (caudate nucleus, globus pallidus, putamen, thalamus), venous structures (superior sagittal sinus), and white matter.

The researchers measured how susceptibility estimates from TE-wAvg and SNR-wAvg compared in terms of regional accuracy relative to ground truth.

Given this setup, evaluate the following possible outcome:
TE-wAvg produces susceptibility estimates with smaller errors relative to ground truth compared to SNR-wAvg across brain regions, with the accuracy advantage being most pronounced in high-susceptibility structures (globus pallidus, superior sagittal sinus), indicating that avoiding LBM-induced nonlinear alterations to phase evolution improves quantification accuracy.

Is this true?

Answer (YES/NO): NO